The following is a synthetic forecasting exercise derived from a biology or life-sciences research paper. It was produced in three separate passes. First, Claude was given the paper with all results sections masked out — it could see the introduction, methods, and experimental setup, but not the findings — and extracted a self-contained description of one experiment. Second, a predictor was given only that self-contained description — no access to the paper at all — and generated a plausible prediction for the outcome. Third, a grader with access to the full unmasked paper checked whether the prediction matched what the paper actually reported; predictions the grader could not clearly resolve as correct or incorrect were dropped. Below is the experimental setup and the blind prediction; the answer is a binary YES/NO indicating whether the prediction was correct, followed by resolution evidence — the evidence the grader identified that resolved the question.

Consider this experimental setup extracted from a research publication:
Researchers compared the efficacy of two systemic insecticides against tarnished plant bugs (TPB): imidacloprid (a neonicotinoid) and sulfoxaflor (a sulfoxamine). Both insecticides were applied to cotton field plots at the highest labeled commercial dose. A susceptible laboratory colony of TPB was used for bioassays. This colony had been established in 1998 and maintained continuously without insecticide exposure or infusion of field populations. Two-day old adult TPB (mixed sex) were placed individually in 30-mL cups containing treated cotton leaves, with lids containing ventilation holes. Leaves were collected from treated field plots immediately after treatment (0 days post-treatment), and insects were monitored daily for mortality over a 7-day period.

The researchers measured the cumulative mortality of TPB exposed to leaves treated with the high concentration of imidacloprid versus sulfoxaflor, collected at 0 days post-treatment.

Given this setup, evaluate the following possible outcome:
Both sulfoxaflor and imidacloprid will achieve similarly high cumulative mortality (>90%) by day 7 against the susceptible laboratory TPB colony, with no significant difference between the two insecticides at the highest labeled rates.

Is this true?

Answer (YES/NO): NO